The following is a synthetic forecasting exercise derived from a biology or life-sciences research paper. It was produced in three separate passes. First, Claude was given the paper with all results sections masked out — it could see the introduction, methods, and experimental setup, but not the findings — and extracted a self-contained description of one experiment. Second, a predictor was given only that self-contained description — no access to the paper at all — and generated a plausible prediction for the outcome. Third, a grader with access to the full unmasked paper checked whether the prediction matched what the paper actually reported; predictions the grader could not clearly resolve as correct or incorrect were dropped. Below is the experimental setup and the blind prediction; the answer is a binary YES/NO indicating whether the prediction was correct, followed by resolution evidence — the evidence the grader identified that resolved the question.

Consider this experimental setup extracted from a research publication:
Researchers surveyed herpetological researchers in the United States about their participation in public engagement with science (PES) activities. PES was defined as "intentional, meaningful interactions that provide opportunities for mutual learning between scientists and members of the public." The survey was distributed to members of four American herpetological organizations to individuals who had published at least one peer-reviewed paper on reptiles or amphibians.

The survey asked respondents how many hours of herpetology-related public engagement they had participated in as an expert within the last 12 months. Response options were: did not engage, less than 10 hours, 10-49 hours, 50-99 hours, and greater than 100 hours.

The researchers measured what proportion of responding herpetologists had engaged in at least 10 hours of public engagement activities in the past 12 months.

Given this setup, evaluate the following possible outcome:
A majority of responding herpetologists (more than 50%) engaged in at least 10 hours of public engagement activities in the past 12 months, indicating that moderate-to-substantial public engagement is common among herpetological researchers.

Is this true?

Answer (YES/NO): YES